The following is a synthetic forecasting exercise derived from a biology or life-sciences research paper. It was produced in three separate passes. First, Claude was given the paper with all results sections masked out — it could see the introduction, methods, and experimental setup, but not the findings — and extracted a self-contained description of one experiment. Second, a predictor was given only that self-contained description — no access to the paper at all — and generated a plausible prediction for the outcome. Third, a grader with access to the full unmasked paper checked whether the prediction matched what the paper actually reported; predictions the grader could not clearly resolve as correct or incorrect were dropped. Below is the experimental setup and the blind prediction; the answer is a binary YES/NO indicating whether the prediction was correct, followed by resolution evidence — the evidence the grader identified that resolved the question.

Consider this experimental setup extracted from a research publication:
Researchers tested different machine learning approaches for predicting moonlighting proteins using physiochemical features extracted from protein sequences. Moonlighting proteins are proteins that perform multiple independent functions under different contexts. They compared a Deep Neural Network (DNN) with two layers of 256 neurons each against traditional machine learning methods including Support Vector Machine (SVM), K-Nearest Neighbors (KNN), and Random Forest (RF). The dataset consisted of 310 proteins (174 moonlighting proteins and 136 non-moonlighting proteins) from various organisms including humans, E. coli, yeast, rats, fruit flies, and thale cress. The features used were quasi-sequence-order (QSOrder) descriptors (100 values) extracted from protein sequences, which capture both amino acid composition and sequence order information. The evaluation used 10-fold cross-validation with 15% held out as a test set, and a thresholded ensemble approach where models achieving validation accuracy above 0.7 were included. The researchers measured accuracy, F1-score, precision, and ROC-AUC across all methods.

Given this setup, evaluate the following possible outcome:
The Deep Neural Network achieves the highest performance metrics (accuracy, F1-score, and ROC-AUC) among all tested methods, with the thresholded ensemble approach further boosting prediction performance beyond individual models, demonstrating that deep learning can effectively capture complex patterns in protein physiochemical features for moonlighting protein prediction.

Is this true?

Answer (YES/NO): NO